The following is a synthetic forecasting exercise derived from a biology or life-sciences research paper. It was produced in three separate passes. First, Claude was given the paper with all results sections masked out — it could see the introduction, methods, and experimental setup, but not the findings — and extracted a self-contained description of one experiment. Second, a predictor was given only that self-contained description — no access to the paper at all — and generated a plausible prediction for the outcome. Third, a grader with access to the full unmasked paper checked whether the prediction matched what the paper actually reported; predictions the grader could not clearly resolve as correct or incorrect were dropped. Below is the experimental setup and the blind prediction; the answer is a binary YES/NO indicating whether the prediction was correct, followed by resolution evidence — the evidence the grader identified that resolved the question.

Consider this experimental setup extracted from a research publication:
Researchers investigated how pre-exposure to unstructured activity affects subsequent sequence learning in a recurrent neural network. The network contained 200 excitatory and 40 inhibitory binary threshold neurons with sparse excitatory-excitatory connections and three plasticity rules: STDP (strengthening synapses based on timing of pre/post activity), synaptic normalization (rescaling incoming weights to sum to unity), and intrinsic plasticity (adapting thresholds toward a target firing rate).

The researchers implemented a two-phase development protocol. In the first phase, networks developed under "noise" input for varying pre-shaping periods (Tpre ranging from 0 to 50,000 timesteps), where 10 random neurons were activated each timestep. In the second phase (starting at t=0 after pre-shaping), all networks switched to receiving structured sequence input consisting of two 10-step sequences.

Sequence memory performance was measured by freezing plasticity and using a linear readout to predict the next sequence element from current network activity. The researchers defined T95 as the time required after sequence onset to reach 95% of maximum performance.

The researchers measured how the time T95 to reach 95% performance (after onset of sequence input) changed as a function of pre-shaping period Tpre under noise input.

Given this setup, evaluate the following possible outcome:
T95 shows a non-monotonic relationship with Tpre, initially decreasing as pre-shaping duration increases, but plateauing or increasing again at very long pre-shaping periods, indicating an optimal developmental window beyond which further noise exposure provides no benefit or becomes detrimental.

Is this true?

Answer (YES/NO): NO